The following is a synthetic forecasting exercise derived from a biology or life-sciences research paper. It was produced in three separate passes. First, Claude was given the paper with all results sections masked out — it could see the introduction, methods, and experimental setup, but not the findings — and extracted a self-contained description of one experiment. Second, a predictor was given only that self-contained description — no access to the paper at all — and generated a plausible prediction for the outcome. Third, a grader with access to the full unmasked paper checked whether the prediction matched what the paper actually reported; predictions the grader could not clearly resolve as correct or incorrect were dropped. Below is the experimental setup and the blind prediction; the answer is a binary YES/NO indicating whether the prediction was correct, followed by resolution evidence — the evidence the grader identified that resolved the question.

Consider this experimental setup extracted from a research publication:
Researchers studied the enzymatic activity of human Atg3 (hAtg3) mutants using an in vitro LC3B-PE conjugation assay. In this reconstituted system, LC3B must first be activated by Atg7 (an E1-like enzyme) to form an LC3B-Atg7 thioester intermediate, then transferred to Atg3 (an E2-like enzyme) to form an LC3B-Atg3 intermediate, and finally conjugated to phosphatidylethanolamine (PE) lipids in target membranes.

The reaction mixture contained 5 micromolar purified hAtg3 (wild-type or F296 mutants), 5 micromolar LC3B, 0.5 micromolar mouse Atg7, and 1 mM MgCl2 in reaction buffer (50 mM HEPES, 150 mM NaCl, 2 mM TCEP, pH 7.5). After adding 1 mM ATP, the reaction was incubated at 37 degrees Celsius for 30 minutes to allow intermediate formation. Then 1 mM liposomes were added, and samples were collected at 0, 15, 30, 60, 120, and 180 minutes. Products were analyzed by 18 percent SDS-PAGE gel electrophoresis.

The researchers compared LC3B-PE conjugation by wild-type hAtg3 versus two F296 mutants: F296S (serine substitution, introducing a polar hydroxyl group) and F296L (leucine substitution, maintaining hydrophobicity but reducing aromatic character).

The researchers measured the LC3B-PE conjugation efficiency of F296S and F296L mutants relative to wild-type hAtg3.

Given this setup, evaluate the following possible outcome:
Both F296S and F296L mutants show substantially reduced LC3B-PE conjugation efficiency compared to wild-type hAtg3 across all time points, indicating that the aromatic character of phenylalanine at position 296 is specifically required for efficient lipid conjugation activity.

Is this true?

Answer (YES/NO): NO